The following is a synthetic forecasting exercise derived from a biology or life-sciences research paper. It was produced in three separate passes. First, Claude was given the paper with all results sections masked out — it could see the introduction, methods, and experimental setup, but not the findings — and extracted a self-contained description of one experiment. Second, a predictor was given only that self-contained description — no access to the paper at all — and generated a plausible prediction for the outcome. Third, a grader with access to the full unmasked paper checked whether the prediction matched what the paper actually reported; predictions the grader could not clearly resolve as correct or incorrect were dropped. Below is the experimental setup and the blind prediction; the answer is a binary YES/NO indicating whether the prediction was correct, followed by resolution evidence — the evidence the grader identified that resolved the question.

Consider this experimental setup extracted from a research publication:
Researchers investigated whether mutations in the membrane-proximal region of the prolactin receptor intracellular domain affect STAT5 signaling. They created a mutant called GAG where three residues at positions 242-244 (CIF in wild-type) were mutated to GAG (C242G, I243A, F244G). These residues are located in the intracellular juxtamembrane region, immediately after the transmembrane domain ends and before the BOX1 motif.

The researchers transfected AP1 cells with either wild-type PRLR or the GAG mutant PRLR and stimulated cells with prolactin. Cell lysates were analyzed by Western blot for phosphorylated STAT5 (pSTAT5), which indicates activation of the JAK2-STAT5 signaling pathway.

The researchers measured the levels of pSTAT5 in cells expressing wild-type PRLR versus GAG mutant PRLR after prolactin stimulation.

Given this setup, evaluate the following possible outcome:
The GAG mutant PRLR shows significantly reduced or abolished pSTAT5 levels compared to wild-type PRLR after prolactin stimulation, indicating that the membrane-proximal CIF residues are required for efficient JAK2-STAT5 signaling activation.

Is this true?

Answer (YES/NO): NO